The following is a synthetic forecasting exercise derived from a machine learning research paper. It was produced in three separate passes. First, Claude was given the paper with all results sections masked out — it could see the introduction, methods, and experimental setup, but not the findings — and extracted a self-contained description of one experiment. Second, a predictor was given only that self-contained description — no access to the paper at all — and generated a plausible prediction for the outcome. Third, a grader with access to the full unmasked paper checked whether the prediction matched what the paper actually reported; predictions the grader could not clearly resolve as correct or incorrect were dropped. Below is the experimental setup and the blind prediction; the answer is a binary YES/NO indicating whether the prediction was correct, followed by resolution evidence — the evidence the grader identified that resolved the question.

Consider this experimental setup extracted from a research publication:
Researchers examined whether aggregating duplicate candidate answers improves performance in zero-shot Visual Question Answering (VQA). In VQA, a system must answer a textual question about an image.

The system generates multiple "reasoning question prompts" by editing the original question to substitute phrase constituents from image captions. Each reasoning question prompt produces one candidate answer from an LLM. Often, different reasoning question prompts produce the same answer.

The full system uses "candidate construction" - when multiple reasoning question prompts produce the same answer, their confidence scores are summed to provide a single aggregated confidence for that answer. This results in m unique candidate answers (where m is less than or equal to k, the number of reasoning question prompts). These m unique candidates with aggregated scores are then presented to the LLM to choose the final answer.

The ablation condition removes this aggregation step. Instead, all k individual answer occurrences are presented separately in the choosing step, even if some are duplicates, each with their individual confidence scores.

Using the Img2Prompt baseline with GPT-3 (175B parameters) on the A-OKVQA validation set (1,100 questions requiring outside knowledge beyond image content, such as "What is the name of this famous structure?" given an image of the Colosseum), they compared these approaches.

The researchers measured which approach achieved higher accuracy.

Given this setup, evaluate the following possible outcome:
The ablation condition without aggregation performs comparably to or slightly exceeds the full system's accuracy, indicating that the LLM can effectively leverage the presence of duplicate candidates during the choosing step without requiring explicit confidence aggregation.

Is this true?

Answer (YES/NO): NO